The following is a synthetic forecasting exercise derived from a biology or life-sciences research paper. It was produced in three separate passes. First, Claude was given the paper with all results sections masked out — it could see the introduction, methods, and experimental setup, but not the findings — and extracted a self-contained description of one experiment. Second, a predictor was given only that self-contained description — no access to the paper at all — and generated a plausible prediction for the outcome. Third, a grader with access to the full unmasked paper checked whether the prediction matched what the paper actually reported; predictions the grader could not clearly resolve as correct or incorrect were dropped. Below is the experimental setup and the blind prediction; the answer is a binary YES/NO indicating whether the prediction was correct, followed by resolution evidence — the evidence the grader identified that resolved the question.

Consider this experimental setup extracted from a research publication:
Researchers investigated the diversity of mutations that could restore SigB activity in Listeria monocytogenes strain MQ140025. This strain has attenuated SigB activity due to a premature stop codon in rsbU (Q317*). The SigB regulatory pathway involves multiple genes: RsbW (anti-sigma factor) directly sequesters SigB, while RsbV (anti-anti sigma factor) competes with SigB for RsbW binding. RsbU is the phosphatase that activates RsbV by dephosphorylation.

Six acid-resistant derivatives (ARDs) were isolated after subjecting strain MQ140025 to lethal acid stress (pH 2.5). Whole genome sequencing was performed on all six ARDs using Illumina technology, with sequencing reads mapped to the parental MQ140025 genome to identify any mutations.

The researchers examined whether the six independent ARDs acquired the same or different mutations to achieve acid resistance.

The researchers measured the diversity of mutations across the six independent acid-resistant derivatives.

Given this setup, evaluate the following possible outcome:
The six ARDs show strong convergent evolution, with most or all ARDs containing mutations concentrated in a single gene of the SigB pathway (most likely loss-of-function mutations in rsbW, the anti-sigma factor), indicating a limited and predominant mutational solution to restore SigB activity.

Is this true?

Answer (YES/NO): YES